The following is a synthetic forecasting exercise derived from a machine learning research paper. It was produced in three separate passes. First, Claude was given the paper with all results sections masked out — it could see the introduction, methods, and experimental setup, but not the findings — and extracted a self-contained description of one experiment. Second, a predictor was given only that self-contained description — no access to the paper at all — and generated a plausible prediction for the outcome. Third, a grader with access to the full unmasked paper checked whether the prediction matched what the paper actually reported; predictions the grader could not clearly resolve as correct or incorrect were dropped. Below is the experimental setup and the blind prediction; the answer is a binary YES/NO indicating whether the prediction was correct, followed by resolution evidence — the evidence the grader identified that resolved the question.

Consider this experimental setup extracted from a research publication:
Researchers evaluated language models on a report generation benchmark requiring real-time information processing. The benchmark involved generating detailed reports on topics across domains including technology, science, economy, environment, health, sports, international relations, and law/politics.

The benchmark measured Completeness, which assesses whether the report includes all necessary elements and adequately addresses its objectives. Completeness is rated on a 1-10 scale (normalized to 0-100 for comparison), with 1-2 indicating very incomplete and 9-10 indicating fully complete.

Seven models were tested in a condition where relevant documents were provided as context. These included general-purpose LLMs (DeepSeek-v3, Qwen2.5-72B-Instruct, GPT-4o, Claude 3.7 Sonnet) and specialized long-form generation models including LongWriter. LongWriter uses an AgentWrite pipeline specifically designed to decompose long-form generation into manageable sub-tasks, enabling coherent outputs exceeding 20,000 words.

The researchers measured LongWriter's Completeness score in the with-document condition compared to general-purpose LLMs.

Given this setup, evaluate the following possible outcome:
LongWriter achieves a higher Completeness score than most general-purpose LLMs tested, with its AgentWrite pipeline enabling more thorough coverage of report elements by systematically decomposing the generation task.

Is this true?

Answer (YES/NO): NO